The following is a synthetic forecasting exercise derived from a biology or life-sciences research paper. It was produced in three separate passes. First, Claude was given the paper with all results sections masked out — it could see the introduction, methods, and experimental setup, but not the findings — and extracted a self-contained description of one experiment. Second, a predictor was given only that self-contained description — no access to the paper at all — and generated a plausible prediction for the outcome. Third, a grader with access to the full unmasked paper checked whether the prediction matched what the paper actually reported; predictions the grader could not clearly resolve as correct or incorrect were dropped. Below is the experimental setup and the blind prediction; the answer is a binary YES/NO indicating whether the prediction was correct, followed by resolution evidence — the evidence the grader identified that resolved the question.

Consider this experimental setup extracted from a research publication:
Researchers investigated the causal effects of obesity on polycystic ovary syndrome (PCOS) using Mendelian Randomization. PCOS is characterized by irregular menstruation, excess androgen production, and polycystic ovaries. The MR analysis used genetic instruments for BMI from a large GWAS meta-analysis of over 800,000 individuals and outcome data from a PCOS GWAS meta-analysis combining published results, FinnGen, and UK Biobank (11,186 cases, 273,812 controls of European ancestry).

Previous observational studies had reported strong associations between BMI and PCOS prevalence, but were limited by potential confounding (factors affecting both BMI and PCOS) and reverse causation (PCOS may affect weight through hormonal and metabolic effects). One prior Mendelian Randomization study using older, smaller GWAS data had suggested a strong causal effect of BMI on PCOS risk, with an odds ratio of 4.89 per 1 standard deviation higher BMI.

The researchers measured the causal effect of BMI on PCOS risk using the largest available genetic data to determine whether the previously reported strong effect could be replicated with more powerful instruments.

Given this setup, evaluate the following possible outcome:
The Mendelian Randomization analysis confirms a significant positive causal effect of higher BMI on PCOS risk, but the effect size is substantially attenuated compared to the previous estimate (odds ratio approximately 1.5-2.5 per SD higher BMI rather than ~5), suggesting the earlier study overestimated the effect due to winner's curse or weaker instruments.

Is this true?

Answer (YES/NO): NO